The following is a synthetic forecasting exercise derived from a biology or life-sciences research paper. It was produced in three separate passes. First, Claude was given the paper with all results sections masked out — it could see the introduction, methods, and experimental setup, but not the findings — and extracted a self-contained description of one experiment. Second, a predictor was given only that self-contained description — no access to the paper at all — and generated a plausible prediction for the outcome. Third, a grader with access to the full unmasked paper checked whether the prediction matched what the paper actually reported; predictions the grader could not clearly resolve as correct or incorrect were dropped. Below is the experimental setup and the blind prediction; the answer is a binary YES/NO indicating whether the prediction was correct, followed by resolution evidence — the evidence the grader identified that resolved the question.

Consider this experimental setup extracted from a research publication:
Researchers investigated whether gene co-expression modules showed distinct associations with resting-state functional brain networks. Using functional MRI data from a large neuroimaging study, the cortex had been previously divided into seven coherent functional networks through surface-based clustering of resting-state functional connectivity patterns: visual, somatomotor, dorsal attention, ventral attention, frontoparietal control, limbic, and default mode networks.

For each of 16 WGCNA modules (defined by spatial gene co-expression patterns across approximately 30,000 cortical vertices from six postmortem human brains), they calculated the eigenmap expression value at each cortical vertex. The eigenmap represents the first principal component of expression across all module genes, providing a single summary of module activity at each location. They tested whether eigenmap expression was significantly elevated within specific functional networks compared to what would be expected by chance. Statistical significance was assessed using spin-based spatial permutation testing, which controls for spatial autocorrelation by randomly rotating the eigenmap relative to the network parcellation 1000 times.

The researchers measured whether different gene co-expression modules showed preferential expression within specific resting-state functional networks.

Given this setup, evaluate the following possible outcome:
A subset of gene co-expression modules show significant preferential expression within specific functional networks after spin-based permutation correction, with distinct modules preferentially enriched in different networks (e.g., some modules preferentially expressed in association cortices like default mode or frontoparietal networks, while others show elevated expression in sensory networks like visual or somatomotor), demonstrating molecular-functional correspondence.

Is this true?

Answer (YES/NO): YES